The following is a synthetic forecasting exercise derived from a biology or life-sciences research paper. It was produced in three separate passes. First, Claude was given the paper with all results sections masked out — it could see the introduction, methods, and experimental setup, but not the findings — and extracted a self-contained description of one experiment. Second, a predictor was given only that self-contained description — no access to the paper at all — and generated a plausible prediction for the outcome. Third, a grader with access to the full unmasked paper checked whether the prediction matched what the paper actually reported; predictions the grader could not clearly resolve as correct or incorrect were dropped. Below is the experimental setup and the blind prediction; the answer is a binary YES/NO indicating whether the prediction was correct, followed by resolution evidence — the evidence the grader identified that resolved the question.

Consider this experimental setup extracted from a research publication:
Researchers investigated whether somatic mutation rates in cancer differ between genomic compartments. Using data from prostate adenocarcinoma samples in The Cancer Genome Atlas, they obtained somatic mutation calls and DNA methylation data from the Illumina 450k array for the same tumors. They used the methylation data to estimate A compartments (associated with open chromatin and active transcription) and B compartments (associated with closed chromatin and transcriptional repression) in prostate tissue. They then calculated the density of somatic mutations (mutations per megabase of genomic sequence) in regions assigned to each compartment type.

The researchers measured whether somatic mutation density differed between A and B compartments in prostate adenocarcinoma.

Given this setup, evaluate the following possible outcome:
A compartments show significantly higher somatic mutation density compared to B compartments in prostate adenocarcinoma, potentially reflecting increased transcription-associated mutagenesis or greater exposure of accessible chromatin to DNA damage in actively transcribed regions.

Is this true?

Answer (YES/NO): NO